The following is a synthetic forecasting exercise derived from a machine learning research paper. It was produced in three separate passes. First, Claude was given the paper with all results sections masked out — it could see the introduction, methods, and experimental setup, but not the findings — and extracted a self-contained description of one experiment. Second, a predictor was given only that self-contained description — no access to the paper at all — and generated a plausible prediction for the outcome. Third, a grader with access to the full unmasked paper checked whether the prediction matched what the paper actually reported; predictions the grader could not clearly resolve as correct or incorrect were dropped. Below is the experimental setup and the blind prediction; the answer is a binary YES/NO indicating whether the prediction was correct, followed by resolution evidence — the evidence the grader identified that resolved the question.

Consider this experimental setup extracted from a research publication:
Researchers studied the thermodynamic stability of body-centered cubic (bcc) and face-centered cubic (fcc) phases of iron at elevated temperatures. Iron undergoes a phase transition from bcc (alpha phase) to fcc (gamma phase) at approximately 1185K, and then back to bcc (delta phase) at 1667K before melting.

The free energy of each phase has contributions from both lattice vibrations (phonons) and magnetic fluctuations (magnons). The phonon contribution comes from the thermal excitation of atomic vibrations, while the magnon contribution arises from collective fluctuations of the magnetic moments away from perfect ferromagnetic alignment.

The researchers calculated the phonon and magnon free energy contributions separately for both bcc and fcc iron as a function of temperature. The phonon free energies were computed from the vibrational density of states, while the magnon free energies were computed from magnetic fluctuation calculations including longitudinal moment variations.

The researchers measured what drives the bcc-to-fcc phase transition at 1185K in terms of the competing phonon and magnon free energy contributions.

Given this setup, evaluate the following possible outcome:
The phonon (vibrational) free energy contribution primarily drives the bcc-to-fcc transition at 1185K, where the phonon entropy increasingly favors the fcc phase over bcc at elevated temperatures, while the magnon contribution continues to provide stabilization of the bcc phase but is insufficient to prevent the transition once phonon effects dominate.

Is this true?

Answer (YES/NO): NO